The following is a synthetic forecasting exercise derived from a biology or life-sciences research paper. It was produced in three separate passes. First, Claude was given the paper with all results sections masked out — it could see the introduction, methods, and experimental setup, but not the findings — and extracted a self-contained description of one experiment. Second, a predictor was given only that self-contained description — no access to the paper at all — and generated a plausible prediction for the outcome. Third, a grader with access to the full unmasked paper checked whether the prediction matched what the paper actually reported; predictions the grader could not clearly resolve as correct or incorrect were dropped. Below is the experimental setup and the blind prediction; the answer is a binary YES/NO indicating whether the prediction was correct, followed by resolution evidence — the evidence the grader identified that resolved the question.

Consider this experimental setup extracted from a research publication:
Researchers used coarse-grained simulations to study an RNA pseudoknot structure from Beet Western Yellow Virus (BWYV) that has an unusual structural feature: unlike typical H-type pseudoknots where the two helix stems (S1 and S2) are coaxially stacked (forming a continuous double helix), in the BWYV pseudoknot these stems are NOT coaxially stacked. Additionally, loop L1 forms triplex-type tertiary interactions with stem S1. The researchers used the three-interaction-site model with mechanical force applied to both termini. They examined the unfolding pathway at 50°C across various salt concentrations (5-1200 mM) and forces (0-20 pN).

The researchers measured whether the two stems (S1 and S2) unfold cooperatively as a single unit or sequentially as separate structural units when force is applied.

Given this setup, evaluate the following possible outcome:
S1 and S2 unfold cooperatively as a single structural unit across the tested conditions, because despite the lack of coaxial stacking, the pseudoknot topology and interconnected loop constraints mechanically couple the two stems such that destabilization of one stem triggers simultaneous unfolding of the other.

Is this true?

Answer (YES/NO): NO